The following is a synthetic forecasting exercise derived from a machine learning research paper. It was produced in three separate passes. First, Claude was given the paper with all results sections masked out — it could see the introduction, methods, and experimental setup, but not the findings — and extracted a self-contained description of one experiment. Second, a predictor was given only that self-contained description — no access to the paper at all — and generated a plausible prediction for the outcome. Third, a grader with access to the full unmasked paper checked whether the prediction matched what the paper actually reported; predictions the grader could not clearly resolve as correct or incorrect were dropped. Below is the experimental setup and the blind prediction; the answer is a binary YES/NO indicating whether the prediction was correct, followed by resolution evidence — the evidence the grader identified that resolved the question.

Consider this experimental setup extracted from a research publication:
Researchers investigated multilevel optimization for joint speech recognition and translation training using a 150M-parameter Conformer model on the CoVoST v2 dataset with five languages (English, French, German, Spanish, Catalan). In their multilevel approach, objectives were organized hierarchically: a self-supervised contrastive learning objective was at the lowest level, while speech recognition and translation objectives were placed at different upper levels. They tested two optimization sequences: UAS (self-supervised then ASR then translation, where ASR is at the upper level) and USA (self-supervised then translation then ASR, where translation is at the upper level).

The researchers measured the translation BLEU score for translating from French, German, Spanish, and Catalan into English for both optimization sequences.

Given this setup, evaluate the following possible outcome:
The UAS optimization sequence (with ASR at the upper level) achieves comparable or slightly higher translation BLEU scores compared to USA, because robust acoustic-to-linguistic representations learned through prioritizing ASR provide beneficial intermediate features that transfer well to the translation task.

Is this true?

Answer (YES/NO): NO